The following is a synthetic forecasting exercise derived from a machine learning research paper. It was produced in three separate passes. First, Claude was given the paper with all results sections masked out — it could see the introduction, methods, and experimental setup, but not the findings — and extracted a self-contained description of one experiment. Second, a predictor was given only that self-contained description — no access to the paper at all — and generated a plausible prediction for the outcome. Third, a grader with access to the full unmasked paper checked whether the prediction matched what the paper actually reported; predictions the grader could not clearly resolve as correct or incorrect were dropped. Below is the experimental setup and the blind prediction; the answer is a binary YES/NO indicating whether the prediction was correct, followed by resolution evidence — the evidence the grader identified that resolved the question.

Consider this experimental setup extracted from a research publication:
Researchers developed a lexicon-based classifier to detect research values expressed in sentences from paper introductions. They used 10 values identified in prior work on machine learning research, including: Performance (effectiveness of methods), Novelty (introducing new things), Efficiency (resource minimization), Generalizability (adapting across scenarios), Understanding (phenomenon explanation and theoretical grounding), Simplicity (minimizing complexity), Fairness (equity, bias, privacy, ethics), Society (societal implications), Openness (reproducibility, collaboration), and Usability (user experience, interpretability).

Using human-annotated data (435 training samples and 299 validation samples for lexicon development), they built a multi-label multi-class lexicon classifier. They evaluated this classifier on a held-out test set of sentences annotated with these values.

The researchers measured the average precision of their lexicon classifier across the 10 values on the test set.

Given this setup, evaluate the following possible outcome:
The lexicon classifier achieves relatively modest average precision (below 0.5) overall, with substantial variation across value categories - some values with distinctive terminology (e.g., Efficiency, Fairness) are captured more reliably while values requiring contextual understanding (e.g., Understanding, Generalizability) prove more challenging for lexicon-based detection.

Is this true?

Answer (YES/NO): NO